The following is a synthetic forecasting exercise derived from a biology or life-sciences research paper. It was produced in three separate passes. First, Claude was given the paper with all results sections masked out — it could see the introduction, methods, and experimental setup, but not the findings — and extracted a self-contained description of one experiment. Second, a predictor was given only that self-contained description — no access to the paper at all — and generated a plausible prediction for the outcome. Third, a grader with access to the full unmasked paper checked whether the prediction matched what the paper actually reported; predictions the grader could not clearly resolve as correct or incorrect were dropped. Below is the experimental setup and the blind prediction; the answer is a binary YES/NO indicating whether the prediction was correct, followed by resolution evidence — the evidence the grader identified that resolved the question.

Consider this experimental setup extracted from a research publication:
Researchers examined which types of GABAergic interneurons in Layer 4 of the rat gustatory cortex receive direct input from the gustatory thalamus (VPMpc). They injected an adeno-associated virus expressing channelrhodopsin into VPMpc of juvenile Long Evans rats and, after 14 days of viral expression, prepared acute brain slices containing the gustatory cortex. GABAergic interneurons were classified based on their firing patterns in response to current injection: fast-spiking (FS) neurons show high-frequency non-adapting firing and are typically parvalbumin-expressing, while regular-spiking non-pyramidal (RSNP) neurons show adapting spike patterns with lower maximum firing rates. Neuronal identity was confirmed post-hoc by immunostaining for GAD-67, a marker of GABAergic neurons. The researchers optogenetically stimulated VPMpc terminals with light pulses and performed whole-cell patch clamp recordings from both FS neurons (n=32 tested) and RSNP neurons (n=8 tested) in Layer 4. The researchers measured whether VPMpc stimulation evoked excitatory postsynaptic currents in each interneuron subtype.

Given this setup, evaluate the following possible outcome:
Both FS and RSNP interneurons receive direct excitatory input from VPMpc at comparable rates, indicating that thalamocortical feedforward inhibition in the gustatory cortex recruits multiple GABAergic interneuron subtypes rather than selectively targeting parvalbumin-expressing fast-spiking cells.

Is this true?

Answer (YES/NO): NO